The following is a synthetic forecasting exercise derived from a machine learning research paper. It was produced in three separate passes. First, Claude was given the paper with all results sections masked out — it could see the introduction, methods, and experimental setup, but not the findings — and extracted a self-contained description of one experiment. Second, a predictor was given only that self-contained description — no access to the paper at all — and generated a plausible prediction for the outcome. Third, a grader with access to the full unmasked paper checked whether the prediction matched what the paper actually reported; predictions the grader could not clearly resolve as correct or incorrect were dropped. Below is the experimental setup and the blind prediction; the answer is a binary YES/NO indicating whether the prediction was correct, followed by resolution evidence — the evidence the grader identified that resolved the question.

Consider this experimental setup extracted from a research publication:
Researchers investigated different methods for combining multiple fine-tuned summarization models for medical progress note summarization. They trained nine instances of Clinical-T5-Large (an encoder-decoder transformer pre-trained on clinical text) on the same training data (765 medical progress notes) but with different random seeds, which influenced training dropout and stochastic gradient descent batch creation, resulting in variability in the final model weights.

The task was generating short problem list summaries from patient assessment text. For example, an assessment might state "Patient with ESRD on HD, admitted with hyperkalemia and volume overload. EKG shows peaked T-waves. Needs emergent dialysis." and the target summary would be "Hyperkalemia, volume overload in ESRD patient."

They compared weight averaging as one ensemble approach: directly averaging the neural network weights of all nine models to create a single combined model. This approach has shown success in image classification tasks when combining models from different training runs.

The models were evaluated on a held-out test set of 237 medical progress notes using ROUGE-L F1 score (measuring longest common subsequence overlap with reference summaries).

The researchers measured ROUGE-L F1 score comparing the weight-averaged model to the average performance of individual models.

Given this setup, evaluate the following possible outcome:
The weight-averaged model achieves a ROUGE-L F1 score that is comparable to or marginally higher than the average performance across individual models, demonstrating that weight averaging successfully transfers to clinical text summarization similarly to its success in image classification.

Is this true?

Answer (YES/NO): NO